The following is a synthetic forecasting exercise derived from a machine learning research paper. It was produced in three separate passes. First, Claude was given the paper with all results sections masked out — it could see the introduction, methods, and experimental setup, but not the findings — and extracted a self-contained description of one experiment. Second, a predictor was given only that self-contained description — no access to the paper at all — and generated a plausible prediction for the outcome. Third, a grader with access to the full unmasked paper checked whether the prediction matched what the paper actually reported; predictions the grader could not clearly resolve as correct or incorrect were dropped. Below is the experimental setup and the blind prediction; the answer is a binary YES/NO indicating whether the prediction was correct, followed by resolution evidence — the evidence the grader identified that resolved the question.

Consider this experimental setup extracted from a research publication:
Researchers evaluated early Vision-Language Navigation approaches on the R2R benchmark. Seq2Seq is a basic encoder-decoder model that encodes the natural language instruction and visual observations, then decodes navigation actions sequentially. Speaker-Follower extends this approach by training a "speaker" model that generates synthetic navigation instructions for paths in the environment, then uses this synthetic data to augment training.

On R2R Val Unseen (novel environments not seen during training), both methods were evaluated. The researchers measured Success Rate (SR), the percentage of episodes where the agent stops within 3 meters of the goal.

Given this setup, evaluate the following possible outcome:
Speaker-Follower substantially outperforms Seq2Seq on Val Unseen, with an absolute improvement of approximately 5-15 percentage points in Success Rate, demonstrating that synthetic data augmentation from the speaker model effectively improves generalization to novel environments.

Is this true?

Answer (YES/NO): YES